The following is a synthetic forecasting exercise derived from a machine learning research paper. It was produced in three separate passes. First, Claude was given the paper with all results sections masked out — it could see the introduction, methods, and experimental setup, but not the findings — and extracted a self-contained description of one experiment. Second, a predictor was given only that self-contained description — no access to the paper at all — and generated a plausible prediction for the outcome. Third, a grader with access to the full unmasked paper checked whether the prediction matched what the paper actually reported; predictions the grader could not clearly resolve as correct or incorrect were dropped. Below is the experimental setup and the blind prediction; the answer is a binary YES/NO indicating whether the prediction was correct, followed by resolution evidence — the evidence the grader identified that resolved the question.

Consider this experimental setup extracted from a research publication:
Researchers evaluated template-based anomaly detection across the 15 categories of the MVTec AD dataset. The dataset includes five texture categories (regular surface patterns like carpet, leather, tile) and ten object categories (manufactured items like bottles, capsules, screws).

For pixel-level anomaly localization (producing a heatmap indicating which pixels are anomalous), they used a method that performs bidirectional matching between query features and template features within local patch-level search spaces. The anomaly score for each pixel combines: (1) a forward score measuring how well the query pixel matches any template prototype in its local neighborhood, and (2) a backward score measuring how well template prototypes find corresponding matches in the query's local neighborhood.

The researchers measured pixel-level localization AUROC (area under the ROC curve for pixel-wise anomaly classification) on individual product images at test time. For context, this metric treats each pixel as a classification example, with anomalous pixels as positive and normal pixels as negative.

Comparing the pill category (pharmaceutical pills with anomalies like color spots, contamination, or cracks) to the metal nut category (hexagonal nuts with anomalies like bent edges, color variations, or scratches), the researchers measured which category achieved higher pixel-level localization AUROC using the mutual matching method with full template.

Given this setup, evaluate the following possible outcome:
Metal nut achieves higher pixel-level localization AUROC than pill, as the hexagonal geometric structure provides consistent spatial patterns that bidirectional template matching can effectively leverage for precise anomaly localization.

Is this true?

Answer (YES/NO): NO